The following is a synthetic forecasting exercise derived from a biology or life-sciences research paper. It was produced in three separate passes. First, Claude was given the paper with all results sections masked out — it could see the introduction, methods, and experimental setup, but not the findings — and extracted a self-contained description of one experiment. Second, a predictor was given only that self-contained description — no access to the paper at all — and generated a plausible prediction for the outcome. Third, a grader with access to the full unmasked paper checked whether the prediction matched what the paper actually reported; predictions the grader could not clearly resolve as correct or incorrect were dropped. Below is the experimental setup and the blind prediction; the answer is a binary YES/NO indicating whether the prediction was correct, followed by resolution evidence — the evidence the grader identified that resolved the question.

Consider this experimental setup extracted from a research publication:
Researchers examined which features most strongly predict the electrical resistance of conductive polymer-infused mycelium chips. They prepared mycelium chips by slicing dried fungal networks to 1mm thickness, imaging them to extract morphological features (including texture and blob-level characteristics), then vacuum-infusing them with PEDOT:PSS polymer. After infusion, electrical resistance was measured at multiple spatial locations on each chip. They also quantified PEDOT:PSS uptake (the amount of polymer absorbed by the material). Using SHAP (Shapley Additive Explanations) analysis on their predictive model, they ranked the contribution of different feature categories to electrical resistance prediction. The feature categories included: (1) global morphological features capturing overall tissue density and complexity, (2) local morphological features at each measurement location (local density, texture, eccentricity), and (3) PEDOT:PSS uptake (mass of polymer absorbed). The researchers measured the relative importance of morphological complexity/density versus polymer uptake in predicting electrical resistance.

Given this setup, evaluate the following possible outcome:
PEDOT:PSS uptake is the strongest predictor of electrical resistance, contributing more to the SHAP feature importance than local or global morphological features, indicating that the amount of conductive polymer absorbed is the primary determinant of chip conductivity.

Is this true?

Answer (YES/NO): NO